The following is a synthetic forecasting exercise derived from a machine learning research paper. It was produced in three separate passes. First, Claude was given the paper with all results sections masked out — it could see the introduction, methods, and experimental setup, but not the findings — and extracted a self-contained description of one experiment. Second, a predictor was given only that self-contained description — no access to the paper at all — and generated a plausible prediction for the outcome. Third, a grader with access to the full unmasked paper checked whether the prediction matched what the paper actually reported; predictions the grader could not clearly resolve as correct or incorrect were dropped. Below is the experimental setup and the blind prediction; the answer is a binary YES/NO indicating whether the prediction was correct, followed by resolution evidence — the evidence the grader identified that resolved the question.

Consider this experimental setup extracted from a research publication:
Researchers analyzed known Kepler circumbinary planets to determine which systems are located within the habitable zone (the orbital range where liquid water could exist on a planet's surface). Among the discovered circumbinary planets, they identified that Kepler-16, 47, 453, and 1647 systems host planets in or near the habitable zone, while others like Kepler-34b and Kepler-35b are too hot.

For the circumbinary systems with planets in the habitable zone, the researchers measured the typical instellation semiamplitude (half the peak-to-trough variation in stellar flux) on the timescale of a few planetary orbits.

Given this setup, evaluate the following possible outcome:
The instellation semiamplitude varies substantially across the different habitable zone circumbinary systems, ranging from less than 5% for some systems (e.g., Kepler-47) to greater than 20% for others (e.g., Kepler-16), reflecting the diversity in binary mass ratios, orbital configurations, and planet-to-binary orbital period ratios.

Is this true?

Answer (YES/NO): NO